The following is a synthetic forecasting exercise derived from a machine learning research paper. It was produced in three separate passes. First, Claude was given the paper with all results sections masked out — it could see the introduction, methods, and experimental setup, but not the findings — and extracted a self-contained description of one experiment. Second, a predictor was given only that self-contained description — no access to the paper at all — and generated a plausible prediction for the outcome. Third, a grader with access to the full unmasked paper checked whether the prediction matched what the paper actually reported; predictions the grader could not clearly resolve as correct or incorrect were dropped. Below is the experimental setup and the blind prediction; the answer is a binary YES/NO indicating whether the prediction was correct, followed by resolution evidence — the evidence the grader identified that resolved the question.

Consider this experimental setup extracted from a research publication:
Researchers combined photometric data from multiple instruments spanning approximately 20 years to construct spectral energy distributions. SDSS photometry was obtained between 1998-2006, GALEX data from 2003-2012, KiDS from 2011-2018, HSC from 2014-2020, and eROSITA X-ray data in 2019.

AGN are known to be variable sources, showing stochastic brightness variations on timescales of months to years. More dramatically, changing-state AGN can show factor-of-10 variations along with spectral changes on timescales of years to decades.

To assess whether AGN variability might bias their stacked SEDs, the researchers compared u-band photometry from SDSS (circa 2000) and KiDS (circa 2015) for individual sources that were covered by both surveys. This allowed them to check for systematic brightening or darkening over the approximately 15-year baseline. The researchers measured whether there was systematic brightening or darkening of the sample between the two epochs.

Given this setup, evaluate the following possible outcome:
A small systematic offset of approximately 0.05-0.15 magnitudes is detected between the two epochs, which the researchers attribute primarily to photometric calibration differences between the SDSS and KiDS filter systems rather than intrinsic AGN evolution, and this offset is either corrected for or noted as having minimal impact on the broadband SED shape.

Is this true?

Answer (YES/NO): NO